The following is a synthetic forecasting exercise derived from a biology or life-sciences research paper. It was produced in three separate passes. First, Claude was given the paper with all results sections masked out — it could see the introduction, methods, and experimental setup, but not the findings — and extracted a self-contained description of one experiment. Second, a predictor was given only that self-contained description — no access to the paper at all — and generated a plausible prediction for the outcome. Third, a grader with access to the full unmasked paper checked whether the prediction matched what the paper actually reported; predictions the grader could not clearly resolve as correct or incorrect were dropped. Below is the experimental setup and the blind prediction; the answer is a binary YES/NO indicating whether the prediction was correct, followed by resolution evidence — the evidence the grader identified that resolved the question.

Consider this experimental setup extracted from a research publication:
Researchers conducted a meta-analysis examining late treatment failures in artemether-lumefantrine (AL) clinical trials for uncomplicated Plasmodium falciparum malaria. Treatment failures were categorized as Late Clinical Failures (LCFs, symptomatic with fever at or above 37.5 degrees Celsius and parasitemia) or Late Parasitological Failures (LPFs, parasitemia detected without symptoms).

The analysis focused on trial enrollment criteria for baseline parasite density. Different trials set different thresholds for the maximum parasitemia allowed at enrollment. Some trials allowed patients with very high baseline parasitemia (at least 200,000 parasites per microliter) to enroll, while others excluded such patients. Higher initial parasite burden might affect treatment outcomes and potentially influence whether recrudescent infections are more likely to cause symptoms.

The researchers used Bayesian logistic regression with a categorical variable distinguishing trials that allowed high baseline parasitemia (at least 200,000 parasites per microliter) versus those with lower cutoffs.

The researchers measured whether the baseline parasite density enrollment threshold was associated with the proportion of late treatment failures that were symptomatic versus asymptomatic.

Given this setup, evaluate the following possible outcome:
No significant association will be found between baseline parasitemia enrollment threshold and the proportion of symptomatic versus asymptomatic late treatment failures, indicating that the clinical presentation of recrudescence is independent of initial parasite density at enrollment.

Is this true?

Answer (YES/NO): YES